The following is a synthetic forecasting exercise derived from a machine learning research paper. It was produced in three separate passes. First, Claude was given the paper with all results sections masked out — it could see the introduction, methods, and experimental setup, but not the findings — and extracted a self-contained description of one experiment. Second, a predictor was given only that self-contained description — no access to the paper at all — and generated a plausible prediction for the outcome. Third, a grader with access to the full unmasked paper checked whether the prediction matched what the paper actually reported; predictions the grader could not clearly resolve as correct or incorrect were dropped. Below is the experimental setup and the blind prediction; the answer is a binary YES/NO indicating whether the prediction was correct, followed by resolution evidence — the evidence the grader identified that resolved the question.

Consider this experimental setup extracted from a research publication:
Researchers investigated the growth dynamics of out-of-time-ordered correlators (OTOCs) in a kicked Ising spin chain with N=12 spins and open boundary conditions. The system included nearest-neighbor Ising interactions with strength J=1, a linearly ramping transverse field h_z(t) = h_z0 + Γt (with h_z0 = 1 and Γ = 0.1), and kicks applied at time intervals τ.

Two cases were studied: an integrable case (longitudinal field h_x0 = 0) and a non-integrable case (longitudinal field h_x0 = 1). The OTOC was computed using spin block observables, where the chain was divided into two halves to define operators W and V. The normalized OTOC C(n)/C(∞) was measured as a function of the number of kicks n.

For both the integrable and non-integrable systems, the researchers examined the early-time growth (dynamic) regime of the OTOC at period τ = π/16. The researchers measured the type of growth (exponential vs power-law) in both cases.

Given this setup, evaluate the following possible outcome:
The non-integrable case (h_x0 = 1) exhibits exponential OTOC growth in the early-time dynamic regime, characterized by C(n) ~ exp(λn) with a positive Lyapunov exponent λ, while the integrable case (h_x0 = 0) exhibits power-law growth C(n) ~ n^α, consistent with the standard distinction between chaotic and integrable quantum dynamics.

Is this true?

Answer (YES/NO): NO